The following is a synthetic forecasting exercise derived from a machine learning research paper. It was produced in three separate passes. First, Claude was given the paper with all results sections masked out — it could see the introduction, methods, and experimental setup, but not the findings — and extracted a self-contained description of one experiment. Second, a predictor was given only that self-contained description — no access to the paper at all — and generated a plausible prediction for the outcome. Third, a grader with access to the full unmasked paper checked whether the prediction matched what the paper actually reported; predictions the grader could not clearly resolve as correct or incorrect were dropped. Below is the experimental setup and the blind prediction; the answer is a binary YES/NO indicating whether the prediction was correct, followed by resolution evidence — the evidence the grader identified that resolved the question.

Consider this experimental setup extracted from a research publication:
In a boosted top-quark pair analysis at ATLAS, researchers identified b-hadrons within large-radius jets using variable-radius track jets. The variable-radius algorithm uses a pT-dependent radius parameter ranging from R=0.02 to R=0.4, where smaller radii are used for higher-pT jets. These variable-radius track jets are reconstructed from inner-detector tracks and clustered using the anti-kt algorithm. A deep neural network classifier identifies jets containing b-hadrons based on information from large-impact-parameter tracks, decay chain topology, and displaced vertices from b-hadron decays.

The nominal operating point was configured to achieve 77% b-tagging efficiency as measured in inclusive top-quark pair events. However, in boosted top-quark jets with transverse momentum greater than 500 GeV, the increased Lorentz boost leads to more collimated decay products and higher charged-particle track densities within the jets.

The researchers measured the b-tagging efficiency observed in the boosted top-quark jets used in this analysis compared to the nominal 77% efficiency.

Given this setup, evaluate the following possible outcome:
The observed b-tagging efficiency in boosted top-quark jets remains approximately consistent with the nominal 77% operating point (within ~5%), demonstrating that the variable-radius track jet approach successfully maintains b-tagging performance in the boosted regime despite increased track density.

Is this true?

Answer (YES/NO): NO